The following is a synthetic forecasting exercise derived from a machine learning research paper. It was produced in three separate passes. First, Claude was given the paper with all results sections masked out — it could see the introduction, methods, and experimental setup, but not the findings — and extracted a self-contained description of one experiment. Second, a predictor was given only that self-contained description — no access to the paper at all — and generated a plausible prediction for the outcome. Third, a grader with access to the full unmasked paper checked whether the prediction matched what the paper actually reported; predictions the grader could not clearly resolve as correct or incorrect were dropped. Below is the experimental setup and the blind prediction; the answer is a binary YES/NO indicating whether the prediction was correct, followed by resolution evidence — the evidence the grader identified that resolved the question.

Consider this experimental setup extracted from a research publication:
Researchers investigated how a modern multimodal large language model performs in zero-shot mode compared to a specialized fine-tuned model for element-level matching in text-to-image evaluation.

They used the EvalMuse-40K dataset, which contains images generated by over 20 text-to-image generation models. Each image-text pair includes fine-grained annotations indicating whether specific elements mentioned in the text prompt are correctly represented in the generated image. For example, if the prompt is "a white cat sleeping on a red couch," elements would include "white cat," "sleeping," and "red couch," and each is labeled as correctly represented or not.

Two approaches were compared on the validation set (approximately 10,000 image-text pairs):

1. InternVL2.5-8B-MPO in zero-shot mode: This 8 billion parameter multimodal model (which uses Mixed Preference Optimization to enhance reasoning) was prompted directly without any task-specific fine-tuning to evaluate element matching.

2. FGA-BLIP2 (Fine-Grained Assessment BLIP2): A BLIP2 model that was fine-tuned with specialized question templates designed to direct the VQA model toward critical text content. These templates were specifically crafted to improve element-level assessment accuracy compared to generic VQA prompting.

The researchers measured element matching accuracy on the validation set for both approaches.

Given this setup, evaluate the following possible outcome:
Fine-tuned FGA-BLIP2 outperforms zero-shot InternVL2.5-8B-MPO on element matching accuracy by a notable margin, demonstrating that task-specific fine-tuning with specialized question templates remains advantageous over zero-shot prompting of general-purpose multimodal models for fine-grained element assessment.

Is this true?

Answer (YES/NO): NO